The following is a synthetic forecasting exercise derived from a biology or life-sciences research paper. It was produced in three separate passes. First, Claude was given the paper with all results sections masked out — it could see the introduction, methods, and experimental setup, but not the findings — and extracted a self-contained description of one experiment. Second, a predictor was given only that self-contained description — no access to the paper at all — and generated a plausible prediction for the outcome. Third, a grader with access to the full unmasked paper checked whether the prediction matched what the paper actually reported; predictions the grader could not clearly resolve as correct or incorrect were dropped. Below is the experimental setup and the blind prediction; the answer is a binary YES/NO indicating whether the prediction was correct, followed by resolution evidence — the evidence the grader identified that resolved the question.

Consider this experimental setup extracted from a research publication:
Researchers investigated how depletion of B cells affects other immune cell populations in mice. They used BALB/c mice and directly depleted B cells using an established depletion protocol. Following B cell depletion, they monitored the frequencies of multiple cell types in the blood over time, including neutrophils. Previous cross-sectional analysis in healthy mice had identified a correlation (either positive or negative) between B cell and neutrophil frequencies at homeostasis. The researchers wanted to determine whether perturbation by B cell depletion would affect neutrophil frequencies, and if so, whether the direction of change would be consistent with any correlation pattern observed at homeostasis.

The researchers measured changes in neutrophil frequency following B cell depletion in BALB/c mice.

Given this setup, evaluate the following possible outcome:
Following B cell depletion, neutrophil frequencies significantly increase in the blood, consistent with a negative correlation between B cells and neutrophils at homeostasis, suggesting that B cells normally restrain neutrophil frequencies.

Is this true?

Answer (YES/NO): YES